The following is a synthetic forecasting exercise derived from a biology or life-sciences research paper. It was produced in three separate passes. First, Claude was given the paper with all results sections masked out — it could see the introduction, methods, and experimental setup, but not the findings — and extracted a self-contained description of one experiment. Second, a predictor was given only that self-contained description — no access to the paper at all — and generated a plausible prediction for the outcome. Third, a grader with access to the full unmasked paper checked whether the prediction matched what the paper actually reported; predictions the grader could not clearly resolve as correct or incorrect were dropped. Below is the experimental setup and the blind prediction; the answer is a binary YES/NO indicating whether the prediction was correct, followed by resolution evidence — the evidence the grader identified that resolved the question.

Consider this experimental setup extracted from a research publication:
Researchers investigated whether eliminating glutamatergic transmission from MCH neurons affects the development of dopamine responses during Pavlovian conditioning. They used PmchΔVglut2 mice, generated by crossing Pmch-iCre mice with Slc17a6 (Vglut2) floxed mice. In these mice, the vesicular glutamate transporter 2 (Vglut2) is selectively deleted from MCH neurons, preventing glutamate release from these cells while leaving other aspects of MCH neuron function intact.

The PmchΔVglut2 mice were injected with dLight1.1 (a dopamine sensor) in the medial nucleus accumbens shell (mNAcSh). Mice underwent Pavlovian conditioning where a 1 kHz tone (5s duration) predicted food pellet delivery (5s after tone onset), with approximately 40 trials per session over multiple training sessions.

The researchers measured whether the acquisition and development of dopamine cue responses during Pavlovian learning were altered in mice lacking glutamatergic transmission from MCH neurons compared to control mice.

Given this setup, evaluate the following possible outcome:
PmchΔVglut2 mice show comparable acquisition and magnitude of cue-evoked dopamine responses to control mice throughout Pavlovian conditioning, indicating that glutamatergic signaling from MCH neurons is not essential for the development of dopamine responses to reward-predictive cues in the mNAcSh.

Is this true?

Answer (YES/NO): YES